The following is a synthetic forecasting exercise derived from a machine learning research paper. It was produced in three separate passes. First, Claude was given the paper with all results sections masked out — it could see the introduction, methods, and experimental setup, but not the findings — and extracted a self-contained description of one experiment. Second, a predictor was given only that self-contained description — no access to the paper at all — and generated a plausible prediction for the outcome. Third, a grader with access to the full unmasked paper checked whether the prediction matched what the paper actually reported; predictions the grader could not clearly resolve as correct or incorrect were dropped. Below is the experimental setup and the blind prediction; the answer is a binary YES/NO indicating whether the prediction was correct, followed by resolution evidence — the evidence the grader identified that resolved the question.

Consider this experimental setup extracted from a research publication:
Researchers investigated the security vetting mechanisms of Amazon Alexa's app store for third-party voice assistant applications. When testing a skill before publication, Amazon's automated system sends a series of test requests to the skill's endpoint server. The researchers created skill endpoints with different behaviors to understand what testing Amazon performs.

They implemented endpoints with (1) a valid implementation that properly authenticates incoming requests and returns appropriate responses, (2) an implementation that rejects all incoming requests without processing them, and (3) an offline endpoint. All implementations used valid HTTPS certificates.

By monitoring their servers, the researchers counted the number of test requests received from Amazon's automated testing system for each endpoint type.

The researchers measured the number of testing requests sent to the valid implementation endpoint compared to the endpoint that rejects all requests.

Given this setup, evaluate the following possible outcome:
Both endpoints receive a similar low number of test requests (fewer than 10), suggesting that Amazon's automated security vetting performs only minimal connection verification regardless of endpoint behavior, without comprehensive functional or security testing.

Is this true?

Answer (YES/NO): NO